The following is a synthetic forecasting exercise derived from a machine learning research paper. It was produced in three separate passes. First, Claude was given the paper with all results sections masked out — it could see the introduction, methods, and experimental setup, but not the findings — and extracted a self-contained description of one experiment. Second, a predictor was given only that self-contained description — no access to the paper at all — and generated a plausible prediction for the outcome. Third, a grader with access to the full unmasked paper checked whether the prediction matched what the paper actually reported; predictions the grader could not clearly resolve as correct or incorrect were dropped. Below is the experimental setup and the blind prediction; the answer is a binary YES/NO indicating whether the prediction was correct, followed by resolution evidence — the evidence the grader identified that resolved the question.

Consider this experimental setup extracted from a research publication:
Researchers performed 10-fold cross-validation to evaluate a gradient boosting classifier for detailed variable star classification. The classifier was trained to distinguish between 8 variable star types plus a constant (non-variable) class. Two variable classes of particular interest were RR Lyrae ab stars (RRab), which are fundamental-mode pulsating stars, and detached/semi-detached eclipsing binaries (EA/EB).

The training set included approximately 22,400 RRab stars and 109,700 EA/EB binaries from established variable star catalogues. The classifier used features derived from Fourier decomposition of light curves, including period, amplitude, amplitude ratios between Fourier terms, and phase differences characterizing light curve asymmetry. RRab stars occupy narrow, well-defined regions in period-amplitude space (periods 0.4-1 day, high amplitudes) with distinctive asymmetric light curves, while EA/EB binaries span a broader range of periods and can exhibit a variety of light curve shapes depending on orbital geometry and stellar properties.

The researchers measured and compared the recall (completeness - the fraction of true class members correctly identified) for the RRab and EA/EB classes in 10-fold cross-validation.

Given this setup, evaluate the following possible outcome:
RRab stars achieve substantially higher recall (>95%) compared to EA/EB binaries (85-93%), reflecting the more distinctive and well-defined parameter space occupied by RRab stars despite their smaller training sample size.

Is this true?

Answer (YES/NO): NO